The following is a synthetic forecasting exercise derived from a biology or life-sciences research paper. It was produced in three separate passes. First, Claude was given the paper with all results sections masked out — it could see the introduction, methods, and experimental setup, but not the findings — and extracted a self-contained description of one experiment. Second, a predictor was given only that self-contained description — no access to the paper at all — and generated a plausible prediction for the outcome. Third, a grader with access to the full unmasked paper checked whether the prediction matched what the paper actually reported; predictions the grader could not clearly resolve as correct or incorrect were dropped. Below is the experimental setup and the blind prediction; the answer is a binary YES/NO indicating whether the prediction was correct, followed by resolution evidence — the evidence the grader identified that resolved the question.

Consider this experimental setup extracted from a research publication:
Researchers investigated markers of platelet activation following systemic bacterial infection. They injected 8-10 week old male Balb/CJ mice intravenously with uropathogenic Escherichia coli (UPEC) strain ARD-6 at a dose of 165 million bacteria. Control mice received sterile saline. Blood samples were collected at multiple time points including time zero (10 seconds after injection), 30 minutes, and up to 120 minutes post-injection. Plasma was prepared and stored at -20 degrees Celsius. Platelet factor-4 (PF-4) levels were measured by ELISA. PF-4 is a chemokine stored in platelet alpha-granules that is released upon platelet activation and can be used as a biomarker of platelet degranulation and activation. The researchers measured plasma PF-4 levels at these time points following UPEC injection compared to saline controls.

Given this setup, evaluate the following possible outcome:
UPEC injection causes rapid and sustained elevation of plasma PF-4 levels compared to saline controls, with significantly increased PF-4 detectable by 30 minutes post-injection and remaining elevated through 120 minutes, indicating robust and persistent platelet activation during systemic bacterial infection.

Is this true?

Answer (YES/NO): NO